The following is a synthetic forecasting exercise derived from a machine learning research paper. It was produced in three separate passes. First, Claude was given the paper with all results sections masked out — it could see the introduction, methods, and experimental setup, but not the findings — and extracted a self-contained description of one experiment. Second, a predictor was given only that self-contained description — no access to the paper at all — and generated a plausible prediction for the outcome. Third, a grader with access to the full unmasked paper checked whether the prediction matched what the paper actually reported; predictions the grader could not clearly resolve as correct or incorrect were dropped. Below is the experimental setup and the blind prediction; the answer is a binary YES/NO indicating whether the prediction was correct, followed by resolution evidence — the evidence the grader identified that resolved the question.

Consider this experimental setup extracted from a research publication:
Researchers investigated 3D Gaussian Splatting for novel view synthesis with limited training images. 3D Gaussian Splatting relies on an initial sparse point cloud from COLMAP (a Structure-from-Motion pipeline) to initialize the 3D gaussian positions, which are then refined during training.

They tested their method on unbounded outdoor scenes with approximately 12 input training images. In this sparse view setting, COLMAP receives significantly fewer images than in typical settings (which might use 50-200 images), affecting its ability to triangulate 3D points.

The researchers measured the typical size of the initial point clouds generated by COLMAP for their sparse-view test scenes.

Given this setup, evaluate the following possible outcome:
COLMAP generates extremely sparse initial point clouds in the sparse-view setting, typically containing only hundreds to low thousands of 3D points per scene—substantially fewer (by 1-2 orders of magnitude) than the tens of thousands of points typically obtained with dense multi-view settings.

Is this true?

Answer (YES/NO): NO